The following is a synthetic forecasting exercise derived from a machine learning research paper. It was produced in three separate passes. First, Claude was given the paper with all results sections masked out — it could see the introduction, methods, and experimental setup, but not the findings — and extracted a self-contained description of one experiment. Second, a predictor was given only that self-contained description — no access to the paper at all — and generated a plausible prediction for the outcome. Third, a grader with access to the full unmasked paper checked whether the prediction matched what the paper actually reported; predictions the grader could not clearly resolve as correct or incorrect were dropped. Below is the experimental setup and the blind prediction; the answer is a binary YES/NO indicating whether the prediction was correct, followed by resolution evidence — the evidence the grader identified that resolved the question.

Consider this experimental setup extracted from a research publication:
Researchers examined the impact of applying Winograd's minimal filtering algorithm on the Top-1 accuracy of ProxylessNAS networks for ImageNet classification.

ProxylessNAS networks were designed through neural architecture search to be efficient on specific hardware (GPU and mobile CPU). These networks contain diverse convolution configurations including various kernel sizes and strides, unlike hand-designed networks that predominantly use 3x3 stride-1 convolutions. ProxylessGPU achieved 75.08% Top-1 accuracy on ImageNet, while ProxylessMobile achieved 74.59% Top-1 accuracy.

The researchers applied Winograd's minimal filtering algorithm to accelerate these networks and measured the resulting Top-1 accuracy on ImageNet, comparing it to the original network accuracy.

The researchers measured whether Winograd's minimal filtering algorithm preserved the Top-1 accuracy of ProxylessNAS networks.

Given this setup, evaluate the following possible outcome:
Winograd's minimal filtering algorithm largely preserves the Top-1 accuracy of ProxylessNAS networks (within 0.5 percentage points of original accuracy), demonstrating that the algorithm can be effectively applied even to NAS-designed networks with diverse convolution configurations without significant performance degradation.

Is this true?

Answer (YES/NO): YES